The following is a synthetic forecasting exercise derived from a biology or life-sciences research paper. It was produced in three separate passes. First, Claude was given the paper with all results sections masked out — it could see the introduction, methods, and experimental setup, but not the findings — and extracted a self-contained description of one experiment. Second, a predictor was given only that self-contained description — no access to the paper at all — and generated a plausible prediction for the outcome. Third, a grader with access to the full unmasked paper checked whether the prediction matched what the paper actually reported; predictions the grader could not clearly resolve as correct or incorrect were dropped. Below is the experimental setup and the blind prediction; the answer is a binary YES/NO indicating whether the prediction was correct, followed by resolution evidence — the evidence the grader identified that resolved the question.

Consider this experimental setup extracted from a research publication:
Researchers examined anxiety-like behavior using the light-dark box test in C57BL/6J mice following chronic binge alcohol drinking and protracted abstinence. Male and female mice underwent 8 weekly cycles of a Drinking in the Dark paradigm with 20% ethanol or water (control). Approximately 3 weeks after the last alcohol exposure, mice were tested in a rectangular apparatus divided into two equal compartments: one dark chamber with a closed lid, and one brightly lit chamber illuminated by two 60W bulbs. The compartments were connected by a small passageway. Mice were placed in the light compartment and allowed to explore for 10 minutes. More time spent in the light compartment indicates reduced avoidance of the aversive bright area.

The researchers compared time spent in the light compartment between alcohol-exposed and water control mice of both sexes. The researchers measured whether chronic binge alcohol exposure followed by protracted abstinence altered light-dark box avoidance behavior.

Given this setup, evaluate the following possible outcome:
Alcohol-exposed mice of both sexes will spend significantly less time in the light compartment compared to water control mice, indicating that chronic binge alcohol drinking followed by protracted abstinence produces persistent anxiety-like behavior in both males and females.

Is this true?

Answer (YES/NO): NO